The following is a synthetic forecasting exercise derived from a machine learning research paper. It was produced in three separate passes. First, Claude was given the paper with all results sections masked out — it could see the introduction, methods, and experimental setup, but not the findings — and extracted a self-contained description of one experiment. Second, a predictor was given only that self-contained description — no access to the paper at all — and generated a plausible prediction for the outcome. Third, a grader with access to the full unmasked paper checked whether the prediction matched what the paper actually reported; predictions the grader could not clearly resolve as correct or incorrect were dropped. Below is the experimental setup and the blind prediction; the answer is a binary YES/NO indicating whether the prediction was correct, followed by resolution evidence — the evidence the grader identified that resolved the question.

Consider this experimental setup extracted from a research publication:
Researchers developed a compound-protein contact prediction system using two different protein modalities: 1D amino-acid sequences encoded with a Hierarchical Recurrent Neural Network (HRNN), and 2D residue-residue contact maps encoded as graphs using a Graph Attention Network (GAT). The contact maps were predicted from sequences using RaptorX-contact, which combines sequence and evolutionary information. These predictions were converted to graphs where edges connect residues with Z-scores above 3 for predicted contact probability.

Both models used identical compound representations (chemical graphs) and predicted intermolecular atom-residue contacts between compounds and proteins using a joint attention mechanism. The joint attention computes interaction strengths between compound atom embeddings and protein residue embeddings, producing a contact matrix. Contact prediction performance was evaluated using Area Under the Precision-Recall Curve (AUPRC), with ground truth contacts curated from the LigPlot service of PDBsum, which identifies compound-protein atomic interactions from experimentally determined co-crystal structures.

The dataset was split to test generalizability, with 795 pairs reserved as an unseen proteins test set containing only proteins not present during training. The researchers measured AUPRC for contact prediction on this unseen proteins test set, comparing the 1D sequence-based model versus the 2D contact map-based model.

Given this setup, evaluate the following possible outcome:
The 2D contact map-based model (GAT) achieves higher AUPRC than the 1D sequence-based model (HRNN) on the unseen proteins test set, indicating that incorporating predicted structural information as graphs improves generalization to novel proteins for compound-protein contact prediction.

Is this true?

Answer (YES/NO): YES